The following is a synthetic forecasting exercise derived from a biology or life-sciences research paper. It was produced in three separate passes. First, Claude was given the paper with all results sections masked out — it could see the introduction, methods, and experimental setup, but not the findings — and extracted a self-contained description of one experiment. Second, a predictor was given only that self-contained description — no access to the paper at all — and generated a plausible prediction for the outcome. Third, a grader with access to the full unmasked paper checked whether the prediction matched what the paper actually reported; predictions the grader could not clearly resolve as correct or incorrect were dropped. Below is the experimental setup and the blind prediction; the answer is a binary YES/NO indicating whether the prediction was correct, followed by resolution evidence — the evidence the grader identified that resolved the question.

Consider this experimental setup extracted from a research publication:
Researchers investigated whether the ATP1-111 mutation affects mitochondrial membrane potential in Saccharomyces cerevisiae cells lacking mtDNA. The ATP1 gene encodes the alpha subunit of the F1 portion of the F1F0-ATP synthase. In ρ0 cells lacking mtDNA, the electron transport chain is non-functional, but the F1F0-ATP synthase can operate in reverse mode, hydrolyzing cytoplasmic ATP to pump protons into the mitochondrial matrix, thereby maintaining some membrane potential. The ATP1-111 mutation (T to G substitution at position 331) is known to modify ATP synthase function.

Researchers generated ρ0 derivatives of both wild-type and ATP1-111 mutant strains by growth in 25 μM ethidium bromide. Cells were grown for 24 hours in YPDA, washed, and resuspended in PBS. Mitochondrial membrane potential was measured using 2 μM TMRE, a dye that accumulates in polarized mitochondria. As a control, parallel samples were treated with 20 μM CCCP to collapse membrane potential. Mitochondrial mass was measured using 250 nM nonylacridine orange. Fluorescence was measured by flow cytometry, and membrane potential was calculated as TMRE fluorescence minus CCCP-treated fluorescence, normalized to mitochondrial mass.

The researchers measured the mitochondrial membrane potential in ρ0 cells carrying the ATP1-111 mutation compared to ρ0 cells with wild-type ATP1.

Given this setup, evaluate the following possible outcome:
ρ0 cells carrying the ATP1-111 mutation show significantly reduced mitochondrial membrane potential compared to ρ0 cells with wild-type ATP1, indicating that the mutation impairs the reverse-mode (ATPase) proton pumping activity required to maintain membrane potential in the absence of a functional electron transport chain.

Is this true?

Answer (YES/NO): NO